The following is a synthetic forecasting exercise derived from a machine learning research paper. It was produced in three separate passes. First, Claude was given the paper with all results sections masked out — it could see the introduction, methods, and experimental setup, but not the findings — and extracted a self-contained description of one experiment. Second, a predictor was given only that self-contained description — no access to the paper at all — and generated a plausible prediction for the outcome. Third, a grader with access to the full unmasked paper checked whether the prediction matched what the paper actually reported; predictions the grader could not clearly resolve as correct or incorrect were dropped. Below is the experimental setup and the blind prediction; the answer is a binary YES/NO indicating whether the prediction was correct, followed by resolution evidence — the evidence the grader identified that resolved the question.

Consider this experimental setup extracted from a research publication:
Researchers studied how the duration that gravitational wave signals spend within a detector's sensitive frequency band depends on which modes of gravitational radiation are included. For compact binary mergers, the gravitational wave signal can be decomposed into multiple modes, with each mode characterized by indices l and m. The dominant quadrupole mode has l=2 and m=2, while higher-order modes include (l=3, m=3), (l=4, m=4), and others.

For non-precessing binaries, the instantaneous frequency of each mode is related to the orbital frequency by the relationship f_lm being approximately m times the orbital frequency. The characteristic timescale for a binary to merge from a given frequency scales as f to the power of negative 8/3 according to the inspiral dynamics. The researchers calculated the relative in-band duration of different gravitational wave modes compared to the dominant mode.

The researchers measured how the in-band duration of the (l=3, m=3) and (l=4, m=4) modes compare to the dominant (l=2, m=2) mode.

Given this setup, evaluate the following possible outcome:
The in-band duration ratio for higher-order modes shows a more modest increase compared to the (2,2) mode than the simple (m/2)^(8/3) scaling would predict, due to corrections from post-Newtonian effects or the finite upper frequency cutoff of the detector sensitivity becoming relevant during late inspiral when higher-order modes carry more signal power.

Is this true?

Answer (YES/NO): NO